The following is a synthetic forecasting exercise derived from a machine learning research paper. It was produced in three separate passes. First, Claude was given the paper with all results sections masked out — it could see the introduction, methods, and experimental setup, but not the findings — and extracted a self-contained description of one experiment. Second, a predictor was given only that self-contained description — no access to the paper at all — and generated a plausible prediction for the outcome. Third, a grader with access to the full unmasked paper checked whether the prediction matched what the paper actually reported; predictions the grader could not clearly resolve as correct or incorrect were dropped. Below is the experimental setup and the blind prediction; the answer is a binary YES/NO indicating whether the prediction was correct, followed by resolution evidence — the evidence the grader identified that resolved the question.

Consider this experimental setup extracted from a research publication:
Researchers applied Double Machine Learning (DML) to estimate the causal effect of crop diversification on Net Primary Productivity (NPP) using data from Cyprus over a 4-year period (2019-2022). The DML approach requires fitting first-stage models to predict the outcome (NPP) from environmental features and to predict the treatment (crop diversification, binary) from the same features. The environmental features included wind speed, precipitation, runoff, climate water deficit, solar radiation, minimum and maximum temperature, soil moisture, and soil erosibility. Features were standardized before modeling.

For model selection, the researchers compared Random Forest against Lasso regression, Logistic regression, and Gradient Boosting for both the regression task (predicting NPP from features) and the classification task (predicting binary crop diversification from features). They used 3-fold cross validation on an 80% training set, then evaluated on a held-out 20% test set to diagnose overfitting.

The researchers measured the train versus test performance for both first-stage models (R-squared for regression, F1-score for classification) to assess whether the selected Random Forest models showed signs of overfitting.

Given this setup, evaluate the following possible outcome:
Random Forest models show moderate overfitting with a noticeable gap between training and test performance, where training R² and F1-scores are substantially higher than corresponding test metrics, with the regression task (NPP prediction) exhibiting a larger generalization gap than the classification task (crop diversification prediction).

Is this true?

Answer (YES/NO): NO